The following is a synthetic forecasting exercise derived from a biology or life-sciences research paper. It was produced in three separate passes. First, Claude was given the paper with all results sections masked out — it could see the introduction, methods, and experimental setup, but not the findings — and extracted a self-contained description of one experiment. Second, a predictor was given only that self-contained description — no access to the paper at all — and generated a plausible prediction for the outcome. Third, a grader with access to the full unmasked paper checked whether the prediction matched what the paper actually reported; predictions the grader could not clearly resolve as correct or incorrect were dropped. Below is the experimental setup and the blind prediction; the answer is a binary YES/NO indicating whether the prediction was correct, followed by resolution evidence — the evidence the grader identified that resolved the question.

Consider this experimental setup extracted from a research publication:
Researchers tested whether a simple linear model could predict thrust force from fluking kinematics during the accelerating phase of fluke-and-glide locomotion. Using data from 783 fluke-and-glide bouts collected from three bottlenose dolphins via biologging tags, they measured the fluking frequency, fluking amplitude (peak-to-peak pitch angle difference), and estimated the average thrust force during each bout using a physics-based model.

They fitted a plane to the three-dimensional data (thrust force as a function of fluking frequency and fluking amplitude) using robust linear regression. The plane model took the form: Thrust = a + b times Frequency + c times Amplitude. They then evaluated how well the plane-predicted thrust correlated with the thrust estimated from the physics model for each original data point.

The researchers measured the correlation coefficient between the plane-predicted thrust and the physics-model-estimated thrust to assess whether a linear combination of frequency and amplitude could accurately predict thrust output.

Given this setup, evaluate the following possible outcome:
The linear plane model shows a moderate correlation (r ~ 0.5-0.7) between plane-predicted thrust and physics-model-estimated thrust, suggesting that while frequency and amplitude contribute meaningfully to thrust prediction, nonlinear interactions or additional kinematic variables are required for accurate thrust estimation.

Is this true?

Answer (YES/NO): YES